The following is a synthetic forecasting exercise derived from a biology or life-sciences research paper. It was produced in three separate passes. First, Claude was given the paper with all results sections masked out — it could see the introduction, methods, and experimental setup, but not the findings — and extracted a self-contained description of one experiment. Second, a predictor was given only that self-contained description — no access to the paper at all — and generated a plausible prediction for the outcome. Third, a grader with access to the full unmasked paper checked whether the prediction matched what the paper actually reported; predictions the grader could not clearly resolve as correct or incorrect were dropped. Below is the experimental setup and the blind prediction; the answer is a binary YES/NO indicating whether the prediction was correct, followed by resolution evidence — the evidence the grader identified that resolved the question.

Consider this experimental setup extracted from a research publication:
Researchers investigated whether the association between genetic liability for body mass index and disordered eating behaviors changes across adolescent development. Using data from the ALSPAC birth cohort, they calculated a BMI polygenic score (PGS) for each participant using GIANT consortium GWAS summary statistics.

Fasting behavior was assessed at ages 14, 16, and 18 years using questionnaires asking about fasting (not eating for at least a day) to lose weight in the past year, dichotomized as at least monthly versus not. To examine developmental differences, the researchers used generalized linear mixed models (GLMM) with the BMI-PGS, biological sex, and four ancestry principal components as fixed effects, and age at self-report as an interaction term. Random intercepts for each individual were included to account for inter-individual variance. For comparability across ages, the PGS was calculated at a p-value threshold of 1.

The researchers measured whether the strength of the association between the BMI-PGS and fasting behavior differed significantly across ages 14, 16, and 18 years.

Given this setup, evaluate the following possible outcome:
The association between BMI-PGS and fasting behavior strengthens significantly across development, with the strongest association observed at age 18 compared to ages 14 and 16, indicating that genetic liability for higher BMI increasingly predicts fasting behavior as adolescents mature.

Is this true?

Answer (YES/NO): NO